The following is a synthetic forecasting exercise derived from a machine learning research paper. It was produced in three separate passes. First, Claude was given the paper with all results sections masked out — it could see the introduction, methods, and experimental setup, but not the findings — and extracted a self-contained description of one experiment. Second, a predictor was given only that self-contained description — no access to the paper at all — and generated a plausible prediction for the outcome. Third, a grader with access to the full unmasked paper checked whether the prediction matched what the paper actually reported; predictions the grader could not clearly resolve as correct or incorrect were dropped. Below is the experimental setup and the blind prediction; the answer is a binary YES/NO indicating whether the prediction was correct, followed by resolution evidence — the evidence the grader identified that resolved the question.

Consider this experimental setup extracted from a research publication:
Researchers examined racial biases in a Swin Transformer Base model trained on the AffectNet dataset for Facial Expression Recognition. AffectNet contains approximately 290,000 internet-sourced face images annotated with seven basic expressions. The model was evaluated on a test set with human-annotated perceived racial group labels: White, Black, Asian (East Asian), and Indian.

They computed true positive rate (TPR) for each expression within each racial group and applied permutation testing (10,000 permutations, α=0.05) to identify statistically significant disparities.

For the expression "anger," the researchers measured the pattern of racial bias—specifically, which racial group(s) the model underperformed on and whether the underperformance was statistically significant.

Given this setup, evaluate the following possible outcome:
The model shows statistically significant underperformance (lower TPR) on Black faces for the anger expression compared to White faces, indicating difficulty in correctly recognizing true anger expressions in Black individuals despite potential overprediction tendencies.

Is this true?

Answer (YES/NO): YES